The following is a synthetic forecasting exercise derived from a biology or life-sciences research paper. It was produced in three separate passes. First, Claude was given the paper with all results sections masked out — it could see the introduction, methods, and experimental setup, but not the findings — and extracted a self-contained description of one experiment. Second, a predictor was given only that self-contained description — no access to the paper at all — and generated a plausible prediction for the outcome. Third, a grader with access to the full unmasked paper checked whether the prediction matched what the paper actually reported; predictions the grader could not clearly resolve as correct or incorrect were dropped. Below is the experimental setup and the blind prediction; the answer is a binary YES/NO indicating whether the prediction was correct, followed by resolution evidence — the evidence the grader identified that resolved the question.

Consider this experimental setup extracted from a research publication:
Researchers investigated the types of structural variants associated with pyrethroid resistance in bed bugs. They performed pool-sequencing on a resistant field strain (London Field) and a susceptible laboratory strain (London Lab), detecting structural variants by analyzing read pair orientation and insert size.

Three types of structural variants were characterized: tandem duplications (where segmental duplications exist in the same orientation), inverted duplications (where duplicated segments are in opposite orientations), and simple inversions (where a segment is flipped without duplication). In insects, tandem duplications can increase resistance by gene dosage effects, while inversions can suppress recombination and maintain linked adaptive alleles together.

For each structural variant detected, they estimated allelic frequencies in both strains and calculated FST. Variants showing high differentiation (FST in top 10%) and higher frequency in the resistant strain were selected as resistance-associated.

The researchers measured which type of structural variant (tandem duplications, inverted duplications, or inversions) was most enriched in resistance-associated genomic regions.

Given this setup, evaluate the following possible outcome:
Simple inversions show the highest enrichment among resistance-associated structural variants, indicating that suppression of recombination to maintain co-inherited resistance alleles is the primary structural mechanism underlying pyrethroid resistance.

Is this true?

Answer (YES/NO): YES